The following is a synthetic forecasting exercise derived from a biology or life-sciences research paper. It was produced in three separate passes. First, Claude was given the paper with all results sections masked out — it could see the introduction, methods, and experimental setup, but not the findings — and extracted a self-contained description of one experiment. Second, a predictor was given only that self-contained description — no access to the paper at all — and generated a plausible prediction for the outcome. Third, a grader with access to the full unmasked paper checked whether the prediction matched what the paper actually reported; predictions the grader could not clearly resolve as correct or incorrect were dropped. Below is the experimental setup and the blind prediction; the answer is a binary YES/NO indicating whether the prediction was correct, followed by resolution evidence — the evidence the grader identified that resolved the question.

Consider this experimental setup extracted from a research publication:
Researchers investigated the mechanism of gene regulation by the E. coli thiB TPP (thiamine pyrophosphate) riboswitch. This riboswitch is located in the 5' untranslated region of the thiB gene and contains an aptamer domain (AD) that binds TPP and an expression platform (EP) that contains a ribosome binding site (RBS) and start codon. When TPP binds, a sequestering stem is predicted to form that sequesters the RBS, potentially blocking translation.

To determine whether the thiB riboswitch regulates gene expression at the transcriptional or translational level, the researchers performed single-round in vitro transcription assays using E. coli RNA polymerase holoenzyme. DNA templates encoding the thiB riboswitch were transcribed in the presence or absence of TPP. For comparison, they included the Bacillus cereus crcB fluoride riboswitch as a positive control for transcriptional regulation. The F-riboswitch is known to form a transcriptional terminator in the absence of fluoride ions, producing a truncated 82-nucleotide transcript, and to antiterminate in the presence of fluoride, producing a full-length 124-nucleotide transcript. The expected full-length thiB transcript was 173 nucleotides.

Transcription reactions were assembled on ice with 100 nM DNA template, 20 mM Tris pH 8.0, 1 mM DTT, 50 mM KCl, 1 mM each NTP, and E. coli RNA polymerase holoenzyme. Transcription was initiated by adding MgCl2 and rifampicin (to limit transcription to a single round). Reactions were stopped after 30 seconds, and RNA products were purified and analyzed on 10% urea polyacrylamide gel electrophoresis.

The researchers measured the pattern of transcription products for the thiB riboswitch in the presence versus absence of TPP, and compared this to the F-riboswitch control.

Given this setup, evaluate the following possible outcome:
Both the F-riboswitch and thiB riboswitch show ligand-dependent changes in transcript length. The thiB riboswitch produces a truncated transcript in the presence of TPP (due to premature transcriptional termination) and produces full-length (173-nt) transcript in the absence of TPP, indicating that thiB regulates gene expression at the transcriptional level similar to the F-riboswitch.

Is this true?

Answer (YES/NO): NO